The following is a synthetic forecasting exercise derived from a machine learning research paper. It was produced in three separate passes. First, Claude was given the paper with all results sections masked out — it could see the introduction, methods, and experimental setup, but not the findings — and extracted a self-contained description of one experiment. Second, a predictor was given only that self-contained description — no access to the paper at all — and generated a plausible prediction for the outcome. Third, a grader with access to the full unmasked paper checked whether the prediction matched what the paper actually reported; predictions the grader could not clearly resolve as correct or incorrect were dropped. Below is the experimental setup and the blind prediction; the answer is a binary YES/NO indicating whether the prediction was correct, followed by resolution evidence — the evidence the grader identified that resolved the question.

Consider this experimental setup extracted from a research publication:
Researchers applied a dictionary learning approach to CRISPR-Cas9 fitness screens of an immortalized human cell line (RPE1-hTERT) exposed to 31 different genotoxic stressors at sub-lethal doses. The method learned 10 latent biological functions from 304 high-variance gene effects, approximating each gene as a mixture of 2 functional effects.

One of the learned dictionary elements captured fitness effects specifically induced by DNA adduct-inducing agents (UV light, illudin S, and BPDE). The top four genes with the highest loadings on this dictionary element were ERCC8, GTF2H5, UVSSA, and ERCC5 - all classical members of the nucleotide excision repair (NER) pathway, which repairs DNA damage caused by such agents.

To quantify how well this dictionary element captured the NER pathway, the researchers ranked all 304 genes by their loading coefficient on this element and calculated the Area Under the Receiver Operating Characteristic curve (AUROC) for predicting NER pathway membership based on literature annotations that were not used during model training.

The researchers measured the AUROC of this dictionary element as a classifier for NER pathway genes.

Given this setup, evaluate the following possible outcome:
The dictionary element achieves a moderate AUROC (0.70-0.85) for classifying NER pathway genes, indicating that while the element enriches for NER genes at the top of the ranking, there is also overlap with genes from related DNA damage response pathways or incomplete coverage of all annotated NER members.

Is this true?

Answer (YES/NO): NO